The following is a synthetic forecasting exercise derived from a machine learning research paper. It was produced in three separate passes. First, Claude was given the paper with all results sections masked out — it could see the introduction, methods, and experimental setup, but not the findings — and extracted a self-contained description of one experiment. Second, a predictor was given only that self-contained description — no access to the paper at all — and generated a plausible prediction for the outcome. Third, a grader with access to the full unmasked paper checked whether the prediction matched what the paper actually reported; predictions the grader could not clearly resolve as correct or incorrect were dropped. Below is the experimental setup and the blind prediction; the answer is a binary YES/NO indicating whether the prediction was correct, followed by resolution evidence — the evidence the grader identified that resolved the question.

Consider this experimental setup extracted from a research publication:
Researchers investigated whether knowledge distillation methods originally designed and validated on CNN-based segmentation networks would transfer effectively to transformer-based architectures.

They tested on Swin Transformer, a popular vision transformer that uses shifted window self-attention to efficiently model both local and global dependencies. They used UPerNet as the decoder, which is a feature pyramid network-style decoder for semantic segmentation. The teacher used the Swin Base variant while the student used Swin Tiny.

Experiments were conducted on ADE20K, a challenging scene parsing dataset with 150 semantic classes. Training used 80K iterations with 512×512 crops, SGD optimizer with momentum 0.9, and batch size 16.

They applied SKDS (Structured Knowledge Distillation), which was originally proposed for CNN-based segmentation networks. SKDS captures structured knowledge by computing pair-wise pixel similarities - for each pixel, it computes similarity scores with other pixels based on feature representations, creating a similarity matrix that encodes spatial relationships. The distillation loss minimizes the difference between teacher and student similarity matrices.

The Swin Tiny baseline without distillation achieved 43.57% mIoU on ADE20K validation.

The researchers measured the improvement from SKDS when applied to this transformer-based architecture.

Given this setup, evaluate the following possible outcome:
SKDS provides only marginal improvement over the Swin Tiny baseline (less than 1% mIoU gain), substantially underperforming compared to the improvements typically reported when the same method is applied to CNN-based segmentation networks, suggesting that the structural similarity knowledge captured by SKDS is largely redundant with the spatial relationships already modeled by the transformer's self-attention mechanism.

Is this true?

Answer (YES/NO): YES